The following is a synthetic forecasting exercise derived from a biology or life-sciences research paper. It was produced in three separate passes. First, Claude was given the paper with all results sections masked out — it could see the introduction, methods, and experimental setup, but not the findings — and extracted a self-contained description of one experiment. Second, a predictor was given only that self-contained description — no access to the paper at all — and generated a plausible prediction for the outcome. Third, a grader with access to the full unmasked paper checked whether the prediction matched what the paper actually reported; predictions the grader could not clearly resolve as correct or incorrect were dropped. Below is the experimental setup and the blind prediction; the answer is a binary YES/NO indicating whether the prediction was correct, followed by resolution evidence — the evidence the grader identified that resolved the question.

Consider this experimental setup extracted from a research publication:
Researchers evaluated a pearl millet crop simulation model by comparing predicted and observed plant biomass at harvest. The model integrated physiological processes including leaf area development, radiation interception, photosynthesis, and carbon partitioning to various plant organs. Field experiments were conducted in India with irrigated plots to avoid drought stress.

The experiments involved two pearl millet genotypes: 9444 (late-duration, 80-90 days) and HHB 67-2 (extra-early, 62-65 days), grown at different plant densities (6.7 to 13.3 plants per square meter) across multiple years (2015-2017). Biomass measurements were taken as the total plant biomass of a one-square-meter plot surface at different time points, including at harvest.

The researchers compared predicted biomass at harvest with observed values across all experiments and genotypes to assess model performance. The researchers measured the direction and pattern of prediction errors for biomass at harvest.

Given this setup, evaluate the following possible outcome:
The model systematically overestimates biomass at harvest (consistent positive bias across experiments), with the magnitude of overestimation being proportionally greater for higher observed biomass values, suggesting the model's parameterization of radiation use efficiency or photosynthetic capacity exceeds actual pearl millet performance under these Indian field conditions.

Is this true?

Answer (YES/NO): NO